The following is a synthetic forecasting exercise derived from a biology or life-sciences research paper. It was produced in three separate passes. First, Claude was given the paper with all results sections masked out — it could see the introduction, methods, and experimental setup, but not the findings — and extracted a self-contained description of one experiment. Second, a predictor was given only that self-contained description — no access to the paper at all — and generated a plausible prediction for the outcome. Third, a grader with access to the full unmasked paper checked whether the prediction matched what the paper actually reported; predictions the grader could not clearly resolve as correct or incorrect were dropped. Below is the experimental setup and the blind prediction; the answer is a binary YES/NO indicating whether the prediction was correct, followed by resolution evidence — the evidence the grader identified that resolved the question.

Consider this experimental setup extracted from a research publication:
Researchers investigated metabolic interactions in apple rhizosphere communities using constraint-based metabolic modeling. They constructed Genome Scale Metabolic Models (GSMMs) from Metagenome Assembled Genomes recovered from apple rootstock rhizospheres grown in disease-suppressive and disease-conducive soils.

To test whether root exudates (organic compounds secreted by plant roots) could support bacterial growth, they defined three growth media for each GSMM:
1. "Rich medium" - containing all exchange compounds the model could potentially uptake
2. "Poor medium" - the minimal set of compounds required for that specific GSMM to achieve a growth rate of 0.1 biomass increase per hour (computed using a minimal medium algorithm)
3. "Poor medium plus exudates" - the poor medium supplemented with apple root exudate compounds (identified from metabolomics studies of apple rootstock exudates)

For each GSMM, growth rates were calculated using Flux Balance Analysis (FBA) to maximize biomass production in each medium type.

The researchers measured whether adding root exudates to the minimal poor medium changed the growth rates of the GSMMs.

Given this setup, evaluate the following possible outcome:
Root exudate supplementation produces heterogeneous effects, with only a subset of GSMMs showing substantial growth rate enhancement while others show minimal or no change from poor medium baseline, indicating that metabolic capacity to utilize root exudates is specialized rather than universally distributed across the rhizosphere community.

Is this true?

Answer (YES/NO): YES